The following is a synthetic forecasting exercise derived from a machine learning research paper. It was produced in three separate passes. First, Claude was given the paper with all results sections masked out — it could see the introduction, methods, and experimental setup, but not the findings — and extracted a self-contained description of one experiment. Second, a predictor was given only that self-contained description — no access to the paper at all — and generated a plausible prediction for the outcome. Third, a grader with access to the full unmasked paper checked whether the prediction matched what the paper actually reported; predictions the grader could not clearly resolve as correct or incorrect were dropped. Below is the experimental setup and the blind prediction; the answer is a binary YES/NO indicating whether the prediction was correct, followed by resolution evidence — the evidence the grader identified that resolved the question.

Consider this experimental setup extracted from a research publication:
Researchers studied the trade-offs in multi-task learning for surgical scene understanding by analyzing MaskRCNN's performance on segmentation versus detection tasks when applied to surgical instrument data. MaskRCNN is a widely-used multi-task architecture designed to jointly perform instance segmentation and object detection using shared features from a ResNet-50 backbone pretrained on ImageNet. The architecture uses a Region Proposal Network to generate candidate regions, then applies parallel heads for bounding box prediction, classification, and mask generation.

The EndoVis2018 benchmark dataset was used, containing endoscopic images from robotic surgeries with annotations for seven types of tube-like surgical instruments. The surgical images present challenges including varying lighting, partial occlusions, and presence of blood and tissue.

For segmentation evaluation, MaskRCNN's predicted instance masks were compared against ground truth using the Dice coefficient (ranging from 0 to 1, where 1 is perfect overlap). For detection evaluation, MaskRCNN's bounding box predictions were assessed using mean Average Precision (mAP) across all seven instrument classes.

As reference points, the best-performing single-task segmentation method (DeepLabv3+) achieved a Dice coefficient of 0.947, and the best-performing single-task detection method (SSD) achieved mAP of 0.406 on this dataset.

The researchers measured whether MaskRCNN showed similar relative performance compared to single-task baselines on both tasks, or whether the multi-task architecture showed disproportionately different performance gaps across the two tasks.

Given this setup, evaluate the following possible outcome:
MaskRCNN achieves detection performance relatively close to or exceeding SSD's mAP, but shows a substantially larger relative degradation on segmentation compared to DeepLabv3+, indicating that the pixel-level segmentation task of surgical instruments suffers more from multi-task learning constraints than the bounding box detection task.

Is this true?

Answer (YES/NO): YES